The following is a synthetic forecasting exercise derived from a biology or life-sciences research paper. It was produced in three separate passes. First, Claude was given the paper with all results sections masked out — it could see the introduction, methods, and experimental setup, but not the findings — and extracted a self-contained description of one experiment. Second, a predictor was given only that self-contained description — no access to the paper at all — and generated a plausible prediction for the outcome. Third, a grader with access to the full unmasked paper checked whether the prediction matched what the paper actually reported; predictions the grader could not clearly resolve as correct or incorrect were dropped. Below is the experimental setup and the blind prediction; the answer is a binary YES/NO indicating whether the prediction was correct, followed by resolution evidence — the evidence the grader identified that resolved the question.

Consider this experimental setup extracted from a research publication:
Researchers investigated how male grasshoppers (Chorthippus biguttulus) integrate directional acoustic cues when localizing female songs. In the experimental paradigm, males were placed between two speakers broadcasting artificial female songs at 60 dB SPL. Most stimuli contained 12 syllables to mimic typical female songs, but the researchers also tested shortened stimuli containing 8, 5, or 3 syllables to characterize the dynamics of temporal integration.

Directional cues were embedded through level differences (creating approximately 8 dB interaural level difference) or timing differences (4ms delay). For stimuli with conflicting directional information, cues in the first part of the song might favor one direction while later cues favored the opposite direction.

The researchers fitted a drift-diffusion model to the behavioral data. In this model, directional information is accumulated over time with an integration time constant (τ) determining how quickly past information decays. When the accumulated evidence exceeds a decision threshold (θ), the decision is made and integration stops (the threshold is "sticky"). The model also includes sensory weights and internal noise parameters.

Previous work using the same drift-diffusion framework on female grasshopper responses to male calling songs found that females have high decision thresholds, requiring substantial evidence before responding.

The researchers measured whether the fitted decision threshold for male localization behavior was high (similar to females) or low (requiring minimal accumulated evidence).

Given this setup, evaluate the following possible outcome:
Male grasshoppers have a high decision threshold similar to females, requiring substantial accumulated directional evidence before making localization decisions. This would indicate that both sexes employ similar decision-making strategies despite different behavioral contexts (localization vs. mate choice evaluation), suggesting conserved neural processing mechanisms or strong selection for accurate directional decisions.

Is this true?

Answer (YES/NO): NO